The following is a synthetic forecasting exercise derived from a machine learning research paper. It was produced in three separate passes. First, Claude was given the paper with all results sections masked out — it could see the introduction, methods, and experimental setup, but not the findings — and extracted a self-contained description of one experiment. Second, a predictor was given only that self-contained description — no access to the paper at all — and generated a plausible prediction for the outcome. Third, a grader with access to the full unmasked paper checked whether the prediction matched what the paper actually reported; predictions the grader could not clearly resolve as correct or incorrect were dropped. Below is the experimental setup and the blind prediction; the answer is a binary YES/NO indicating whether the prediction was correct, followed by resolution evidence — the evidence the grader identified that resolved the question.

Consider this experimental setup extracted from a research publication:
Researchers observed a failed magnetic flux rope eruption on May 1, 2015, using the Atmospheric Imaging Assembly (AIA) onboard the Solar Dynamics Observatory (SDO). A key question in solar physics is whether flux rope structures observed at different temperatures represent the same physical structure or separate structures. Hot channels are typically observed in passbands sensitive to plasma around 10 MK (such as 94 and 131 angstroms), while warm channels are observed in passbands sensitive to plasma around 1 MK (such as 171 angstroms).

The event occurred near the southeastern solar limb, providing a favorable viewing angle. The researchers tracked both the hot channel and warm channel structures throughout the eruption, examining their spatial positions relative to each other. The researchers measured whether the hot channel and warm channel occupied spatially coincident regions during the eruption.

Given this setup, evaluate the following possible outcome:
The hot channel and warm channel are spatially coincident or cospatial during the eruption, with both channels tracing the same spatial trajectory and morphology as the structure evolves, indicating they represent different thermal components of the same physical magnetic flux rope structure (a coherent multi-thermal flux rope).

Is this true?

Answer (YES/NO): NO